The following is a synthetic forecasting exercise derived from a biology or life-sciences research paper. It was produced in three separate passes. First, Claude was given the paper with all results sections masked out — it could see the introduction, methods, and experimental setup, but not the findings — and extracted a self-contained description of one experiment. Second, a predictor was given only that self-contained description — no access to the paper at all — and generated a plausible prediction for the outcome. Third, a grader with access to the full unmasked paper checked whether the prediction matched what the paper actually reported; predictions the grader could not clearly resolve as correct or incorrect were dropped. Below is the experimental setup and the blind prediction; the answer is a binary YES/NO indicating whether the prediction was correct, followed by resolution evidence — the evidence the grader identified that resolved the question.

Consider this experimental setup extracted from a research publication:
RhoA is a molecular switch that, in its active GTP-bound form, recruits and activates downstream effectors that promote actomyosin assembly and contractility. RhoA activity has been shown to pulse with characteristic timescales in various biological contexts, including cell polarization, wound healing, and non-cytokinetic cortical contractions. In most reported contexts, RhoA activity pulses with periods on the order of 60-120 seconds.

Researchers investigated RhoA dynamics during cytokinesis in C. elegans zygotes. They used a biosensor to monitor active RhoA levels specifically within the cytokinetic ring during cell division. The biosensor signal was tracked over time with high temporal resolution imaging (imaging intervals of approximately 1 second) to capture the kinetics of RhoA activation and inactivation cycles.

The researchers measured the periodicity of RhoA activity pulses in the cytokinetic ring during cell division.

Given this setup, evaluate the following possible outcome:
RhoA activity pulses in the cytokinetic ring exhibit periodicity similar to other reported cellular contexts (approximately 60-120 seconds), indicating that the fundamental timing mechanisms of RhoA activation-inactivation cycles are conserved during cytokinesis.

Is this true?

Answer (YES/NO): NO